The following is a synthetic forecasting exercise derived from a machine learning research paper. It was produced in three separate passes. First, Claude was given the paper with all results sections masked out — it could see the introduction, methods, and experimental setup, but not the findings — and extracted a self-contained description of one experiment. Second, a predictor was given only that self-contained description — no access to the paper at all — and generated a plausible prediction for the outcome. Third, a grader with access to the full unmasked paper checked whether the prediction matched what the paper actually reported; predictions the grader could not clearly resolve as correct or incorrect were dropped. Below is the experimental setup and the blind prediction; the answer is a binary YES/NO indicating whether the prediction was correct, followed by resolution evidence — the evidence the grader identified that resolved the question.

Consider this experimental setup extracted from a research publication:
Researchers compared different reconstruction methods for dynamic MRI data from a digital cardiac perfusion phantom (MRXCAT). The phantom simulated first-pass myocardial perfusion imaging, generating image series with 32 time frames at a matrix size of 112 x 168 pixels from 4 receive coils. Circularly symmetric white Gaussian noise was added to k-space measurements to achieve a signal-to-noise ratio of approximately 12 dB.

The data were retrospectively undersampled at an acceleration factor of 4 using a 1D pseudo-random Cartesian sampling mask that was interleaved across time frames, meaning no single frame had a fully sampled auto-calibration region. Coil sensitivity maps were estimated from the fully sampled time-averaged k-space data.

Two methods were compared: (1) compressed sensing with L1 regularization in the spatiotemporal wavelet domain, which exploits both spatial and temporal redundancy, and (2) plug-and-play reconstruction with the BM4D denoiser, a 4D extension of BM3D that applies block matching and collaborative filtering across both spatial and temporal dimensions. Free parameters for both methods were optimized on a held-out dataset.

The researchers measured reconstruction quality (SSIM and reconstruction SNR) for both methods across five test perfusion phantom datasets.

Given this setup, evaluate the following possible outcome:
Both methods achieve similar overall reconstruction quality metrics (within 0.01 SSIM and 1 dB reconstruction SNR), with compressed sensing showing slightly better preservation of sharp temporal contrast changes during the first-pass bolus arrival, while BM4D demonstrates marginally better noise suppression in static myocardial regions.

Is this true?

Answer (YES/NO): NO